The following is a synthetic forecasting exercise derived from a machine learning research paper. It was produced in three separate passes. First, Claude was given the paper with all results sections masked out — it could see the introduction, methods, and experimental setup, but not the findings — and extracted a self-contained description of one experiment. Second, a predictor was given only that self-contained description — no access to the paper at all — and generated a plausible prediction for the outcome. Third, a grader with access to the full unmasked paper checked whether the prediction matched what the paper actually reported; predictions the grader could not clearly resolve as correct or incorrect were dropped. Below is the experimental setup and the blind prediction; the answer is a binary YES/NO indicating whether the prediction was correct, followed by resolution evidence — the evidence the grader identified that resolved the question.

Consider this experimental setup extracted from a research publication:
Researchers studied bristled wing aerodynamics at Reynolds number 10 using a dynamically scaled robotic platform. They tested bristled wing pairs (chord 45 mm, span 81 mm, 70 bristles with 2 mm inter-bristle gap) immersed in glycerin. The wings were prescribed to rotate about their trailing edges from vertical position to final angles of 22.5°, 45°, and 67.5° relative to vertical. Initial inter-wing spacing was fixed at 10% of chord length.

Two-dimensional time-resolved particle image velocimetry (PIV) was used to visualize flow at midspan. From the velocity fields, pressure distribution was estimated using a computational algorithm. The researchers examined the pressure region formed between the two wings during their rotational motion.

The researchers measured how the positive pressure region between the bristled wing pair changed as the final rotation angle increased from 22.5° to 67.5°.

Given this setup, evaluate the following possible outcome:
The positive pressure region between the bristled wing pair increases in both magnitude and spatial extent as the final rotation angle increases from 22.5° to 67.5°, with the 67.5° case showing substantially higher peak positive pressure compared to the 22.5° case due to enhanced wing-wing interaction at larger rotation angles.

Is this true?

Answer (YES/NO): NO